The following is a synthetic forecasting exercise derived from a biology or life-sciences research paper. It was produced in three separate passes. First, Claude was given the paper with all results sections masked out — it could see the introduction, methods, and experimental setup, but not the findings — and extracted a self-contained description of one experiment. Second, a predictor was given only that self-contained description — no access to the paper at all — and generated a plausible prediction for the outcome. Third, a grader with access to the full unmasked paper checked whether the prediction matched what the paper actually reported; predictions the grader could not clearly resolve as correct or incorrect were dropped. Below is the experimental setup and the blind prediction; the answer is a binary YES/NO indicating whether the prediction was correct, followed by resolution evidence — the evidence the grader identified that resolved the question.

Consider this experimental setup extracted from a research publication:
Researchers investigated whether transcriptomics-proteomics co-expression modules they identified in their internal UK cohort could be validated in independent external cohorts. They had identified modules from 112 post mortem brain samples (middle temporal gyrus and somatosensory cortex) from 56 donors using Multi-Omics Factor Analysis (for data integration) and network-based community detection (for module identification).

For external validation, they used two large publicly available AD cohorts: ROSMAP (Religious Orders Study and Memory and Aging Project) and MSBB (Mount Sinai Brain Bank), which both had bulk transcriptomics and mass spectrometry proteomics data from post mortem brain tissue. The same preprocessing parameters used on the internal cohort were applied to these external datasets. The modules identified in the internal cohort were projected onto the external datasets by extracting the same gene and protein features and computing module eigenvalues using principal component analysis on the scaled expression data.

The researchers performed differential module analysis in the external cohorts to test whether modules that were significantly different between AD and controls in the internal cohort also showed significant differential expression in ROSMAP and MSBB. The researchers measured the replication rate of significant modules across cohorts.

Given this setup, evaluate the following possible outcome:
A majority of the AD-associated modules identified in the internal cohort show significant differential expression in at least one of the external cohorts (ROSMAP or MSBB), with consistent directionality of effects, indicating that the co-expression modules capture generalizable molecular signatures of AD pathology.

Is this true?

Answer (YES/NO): YES